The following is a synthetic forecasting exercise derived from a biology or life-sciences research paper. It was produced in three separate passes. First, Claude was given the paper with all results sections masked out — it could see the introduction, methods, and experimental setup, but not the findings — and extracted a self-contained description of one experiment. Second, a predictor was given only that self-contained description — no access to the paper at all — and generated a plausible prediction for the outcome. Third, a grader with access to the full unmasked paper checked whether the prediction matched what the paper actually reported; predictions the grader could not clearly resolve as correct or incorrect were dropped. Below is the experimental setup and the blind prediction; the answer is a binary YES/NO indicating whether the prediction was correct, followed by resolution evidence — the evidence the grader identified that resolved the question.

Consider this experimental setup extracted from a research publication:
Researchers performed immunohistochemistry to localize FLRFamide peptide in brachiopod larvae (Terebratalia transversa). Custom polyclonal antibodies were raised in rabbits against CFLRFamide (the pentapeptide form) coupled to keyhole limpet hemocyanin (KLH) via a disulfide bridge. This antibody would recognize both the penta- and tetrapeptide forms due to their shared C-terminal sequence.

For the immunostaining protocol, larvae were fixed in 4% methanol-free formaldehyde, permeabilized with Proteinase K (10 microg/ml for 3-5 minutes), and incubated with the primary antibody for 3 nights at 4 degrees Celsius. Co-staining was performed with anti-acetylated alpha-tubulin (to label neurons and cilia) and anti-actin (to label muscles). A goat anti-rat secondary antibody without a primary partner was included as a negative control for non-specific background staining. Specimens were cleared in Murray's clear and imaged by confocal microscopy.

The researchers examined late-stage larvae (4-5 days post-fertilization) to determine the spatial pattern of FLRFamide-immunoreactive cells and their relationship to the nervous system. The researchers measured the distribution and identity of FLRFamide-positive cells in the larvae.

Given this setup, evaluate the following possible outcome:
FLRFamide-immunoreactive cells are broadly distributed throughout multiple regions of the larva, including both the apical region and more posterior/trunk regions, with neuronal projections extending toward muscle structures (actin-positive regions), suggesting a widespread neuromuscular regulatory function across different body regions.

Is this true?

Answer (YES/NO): YES